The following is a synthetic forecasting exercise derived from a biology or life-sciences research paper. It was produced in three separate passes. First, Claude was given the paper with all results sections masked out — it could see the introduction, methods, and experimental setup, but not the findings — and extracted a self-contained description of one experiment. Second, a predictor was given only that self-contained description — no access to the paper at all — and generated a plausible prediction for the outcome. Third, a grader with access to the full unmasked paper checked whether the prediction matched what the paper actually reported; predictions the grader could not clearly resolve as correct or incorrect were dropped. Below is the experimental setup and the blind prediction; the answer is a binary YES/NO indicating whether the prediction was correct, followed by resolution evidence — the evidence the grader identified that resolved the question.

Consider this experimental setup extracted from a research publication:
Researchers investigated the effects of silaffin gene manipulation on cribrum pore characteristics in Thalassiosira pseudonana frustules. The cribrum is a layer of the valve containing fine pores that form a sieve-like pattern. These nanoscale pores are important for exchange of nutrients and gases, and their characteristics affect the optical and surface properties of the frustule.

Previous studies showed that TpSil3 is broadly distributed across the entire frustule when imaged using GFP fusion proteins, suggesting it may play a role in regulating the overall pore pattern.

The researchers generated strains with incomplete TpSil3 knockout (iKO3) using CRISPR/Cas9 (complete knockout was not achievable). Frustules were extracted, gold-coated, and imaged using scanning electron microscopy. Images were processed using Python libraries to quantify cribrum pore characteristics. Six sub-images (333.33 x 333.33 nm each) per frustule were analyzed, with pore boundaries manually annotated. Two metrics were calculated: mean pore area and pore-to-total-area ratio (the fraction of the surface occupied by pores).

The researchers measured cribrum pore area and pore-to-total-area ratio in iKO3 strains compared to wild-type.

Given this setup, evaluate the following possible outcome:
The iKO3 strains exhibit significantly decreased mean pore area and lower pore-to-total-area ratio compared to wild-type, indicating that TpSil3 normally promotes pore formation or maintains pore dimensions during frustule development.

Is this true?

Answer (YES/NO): YES